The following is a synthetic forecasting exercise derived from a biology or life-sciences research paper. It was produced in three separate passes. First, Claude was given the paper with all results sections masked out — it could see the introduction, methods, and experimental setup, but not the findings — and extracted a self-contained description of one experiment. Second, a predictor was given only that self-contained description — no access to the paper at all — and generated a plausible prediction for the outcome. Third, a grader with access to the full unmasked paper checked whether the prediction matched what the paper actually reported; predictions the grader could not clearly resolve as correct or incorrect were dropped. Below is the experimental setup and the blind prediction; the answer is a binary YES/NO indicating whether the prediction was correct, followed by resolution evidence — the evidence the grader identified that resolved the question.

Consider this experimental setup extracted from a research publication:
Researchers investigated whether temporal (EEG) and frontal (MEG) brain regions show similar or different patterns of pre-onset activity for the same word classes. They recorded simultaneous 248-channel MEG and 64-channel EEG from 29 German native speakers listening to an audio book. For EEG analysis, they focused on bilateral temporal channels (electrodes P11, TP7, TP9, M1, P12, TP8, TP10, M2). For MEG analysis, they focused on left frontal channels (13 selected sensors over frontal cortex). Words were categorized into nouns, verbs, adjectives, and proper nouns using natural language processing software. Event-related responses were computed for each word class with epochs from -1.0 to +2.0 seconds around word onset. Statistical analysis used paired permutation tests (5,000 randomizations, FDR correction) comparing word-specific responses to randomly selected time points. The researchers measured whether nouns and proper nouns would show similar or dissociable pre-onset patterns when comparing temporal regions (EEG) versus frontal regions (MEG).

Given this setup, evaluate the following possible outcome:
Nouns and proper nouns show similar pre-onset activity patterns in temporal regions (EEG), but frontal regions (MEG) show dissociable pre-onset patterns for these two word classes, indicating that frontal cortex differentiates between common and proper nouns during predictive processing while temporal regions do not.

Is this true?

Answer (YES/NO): YES